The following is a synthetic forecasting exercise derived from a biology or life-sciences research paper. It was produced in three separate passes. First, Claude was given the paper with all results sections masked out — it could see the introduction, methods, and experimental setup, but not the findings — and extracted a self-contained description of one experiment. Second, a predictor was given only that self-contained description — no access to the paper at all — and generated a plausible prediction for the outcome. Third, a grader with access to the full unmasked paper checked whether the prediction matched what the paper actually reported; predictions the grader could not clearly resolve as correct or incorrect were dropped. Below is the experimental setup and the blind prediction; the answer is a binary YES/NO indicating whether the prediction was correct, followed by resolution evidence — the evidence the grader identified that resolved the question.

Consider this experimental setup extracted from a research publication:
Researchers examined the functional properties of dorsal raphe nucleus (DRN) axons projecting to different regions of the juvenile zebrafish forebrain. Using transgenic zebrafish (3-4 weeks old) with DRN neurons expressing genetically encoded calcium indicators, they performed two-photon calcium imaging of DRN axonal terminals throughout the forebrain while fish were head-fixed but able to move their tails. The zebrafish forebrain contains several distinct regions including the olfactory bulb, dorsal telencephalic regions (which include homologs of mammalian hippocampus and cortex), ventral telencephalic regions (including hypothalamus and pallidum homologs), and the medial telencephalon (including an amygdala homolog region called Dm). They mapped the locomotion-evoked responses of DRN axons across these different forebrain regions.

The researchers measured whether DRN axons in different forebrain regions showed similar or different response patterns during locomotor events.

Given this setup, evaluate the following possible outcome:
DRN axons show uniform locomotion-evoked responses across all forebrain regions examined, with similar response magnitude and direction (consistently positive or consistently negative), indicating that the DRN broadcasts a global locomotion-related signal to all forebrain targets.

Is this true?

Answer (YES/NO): NO